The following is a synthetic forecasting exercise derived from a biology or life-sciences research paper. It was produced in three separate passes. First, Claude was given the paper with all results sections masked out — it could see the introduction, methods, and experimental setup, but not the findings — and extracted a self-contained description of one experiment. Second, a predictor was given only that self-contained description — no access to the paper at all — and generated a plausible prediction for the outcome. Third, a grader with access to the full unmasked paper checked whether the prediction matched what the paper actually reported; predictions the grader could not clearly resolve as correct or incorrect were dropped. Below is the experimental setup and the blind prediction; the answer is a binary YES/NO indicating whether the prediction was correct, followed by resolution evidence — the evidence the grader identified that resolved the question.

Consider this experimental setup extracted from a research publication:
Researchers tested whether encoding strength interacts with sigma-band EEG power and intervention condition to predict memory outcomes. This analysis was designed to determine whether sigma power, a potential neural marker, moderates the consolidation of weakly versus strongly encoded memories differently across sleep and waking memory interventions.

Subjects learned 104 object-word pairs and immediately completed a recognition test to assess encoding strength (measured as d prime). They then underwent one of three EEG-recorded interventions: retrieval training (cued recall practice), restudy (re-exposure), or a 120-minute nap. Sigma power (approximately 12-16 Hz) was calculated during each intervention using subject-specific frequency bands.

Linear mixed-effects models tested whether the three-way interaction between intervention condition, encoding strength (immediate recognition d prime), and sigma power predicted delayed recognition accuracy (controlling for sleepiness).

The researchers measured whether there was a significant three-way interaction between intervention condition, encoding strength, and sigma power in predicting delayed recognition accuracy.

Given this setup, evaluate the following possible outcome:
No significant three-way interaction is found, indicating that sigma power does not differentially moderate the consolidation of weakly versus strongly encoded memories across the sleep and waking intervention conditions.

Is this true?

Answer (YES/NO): YES